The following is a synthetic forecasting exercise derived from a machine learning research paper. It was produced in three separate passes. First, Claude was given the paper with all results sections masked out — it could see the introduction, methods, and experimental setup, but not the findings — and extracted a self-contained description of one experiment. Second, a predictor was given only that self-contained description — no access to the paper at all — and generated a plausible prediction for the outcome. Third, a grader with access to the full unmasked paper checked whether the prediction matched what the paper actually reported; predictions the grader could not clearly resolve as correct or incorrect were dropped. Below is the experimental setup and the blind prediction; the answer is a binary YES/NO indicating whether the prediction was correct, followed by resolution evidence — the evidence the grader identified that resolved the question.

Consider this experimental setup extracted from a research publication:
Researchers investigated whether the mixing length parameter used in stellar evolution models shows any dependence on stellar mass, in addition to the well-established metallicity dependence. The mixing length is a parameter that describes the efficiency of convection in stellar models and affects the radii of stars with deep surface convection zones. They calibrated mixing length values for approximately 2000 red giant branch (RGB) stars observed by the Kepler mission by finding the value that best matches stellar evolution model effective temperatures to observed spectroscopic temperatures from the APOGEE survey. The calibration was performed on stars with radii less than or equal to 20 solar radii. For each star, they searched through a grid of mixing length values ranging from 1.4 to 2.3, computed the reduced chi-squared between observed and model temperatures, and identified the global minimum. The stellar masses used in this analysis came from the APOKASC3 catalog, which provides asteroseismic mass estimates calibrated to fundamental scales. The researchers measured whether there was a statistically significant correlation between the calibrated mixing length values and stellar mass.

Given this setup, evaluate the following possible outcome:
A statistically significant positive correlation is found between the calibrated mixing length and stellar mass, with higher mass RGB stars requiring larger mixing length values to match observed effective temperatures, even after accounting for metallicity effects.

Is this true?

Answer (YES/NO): NO